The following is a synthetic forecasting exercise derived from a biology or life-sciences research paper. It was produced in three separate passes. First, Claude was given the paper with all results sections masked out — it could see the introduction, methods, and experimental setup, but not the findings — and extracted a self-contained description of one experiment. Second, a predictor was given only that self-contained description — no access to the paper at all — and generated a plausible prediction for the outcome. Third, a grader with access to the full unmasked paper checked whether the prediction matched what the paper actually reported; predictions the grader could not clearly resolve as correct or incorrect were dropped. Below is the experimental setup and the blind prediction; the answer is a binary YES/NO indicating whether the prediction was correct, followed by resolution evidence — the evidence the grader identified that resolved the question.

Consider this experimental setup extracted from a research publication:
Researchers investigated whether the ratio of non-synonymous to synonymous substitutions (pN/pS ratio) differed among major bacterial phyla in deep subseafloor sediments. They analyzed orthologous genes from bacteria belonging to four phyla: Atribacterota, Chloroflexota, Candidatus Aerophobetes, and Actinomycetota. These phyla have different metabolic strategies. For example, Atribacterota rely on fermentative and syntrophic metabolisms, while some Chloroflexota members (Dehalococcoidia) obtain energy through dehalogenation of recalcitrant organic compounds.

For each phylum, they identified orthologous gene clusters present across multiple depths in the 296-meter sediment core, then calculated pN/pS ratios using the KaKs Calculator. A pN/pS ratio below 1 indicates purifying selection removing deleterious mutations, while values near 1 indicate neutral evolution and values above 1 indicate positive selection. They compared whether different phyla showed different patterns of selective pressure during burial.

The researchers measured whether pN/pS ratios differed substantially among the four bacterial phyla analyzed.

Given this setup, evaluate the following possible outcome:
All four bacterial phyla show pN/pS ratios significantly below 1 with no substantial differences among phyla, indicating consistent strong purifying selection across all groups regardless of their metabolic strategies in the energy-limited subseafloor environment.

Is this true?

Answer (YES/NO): YES